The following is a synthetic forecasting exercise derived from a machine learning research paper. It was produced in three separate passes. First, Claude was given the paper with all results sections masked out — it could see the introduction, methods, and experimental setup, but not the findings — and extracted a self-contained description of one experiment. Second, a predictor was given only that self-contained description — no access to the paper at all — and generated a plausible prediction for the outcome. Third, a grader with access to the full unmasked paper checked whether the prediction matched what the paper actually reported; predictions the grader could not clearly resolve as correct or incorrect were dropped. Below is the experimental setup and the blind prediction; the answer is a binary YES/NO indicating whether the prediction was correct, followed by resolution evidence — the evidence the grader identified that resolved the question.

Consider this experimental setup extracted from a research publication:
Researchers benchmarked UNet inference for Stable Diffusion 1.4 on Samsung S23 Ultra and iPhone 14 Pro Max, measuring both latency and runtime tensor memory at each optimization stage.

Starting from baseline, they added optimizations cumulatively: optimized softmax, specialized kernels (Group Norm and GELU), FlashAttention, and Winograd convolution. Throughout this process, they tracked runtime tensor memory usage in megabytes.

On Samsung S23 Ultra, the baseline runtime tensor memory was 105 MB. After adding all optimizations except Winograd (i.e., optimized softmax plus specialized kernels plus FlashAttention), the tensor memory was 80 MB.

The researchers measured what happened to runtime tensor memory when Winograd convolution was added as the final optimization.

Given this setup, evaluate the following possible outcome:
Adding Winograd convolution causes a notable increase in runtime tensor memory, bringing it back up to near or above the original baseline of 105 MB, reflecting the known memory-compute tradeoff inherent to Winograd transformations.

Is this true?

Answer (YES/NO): NO